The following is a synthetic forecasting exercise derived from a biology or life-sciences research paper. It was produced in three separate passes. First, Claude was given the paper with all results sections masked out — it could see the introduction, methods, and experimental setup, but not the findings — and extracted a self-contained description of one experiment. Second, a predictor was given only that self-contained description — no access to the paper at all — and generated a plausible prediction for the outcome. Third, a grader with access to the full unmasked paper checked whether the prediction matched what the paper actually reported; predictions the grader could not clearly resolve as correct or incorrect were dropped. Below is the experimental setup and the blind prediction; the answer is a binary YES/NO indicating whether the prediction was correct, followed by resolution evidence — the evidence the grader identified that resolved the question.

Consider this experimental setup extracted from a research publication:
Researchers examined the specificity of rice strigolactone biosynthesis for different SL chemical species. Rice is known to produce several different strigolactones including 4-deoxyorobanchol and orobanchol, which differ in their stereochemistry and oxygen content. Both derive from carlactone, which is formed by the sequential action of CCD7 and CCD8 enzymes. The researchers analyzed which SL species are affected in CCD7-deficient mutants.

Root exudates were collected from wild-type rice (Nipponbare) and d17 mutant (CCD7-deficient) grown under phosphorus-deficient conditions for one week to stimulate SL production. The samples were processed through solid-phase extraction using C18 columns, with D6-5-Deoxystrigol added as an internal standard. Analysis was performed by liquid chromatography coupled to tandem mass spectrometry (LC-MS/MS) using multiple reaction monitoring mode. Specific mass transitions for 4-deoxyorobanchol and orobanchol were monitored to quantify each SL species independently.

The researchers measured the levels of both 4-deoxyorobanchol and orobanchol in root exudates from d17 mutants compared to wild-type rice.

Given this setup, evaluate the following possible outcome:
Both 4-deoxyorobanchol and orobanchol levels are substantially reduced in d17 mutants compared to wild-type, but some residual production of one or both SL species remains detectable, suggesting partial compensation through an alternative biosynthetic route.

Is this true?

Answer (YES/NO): NO